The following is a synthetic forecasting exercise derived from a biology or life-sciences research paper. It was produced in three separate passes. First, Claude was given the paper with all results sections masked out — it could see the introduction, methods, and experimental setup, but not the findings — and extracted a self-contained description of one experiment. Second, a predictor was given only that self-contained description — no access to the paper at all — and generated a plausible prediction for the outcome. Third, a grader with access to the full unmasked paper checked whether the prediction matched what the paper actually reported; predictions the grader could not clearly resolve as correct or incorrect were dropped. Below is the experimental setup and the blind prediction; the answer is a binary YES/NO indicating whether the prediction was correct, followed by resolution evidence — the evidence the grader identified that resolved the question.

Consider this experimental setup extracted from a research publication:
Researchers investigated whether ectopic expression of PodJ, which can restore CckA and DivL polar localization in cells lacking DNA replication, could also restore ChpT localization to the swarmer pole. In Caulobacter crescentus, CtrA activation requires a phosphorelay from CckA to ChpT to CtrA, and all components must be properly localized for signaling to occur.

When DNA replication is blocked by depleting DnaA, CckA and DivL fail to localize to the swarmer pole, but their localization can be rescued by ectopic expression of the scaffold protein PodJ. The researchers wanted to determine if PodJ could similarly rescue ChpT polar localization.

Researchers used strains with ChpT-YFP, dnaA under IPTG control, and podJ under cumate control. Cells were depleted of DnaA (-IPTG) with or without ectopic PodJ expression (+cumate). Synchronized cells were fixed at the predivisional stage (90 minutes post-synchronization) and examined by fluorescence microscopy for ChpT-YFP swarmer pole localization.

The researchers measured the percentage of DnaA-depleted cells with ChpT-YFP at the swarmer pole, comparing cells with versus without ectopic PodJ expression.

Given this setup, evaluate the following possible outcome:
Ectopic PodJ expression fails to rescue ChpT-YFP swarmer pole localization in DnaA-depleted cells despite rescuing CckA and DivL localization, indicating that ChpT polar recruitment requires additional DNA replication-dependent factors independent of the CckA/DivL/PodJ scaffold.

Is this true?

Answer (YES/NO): YES